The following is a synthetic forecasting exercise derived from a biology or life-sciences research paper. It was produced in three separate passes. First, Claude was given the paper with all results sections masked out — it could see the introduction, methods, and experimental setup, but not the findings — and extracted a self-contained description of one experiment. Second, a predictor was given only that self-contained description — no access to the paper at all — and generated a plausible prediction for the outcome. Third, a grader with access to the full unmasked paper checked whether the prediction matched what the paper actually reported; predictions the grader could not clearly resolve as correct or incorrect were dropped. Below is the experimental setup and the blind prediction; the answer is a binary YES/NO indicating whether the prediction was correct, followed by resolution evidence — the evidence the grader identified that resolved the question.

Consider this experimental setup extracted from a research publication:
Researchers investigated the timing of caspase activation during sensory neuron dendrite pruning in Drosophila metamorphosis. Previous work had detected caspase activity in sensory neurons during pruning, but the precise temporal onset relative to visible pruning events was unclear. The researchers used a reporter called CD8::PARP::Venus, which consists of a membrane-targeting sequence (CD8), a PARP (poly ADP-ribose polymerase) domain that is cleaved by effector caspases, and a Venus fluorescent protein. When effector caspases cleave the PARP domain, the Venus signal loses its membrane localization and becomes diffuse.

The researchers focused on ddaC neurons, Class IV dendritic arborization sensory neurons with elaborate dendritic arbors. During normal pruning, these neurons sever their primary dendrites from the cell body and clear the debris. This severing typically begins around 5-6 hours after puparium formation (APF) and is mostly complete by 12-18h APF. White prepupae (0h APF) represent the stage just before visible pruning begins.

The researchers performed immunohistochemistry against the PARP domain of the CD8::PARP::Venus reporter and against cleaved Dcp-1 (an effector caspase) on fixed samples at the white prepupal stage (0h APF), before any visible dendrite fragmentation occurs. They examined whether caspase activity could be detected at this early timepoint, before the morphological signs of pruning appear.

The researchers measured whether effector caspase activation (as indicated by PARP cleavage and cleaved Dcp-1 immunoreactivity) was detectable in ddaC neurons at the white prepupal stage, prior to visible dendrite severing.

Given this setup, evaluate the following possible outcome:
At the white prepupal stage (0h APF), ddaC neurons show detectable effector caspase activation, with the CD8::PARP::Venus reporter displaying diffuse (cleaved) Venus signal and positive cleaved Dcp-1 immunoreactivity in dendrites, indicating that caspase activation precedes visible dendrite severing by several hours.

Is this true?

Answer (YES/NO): NO